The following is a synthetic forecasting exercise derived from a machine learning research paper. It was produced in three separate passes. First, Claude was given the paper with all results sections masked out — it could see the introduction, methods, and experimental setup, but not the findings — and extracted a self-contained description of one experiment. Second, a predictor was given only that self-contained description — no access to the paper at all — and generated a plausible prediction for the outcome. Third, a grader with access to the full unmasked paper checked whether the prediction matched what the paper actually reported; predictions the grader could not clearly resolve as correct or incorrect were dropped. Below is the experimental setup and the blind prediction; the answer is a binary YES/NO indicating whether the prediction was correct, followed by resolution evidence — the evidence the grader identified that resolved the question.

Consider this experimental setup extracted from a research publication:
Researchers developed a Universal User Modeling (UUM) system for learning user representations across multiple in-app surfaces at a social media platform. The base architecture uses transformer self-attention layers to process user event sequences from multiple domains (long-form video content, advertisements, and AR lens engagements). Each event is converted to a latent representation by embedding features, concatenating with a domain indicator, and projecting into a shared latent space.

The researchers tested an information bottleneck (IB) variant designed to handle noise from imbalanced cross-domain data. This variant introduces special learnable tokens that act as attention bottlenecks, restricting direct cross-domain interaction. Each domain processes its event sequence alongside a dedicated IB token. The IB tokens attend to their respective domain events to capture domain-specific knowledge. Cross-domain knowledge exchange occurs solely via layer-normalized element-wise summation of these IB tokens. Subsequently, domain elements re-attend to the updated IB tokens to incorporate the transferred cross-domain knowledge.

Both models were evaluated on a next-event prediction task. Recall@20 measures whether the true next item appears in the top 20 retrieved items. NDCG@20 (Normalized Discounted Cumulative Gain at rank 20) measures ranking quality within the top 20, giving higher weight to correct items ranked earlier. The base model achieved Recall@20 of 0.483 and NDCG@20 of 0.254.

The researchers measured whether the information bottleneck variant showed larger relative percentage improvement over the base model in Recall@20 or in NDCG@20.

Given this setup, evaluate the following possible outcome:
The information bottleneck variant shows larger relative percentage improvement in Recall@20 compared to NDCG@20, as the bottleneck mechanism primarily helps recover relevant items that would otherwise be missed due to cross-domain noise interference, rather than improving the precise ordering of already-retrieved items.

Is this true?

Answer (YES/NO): NO